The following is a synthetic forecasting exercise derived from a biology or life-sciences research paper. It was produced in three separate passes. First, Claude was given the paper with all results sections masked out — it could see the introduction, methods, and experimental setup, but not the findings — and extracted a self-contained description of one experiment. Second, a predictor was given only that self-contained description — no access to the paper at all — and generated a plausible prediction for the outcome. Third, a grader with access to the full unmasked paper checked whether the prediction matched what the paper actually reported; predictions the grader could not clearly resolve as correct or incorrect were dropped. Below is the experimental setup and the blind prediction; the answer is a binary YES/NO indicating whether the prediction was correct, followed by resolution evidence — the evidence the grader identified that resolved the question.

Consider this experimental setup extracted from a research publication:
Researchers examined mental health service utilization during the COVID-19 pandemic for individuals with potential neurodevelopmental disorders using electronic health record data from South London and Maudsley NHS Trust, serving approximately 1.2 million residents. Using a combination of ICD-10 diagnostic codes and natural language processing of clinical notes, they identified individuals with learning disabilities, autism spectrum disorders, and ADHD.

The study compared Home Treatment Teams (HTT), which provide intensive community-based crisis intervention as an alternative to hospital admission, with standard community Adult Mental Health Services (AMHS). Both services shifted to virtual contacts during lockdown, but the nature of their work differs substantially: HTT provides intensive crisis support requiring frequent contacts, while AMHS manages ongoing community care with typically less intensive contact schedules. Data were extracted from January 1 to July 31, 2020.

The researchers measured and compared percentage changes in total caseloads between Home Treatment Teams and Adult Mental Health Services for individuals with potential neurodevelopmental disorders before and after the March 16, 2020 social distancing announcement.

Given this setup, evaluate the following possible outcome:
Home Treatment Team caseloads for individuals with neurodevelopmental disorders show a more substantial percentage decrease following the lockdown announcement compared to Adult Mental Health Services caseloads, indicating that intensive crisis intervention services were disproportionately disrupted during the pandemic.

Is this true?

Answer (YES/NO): YES